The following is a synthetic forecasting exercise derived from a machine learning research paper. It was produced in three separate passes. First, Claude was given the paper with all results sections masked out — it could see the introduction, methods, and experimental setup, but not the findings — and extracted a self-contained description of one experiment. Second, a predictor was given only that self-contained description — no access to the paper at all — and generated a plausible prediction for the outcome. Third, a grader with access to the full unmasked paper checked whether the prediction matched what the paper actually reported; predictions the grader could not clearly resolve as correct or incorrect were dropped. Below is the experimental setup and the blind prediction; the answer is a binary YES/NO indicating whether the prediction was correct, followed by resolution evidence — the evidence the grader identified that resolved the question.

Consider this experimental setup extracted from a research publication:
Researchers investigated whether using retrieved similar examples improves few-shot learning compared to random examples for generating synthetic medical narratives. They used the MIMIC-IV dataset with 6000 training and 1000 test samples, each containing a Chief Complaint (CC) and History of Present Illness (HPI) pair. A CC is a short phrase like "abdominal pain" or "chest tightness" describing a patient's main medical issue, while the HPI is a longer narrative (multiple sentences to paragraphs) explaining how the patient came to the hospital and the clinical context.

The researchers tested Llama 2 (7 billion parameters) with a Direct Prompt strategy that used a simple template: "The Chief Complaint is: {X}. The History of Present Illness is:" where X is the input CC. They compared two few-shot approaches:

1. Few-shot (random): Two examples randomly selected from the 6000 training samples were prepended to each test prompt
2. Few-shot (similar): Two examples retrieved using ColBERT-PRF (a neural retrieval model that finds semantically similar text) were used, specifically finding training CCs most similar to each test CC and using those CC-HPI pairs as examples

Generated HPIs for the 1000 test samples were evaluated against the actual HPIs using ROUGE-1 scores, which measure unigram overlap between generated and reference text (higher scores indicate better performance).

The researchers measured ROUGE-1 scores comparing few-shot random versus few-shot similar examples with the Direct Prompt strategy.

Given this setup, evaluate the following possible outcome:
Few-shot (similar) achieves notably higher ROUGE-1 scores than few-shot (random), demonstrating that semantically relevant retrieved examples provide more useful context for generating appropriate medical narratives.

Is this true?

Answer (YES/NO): NO